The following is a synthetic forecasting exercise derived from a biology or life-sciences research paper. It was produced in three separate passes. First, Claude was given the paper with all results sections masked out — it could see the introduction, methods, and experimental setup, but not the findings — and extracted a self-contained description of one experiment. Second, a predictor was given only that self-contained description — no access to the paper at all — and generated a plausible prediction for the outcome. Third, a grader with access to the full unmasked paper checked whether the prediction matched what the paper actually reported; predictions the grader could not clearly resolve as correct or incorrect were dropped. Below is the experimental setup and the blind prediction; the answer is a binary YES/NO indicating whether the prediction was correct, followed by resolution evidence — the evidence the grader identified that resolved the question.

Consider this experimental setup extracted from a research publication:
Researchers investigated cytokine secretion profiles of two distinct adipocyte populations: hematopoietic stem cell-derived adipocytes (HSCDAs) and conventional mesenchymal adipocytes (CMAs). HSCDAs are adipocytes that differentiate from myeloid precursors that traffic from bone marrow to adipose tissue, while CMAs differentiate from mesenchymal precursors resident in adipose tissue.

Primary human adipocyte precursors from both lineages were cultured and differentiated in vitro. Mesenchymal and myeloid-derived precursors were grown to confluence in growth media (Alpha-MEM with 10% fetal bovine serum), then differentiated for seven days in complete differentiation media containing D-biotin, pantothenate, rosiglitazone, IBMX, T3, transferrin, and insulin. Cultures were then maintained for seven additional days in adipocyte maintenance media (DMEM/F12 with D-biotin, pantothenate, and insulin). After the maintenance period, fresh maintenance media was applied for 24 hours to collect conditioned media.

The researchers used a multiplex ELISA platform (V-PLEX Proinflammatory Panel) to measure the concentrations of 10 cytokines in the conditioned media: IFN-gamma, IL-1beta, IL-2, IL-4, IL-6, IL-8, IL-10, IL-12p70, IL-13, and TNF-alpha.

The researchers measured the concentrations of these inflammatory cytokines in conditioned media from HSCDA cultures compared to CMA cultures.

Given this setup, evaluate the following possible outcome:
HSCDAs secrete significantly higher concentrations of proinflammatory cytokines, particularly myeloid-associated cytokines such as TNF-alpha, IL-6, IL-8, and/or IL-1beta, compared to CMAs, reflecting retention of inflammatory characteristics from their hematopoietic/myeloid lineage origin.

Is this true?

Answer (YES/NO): YES